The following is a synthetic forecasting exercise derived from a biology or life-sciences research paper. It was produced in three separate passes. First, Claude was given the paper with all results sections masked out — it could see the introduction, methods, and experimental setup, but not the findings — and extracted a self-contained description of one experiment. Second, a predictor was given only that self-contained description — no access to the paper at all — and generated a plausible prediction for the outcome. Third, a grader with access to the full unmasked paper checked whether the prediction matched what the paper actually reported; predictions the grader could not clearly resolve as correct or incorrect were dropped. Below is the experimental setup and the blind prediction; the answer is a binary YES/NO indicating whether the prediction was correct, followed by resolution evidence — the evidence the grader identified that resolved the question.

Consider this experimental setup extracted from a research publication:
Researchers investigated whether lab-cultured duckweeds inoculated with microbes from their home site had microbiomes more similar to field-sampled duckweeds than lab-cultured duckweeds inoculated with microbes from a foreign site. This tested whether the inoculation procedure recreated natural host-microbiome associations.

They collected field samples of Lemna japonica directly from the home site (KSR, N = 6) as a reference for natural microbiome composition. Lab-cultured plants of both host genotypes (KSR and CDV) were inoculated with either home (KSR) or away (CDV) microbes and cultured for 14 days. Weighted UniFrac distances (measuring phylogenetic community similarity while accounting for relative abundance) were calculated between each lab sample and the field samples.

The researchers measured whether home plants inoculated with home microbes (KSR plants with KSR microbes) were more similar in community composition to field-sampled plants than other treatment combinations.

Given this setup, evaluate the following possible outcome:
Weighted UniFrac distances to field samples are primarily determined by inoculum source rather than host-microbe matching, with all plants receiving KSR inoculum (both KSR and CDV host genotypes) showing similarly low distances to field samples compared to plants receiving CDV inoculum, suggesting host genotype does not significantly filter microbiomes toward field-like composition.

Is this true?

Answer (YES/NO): NO